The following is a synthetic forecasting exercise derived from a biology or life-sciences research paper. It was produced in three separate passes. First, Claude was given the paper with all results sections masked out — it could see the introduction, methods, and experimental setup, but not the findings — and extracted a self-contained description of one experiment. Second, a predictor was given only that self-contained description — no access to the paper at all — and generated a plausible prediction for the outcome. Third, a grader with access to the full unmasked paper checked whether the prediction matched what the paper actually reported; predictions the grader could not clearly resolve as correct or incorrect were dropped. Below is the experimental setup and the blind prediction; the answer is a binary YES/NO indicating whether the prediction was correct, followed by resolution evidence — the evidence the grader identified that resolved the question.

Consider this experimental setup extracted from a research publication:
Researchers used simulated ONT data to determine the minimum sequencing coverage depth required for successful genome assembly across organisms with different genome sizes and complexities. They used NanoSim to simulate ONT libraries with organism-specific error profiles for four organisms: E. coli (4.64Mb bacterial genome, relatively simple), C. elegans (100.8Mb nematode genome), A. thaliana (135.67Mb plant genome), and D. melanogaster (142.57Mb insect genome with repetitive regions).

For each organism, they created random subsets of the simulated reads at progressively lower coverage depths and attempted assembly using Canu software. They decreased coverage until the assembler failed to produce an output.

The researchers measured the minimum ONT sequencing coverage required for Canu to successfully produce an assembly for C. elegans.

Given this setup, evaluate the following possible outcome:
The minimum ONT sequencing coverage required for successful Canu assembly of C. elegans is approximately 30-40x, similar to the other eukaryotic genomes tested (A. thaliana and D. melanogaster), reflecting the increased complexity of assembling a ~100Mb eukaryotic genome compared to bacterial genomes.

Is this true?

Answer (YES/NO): NO